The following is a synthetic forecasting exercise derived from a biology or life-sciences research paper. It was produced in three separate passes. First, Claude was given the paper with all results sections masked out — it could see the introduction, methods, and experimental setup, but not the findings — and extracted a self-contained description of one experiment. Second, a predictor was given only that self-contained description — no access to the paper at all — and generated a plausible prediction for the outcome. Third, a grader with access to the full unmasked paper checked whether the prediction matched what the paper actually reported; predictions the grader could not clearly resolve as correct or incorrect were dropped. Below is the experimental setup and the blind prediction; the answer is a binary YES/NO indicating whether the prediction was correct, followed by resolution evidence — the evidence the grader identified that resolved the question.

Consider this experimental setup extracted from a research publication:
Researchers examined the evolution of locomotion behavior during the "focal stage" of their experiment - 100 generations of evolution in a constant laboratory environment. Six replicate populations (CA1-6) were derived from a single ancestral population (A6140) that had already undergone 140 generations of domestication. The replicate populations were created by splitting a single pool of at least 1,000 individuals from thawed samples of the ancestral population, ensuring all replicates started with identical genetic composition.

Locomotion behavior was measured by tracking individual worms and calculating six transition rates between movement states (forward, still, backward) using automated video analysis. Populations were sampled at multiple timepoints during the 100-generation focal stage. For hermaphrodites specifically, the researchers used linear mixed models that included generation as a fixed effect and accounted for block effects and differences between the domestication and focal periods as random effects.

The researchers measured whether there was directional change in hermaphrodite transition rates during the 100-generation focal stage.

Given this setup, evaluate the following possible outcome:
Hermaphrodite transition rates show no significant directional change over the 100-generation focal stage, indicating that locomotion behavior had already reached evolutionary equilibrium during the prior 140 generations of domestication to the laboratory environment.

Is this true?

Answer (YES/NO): YES